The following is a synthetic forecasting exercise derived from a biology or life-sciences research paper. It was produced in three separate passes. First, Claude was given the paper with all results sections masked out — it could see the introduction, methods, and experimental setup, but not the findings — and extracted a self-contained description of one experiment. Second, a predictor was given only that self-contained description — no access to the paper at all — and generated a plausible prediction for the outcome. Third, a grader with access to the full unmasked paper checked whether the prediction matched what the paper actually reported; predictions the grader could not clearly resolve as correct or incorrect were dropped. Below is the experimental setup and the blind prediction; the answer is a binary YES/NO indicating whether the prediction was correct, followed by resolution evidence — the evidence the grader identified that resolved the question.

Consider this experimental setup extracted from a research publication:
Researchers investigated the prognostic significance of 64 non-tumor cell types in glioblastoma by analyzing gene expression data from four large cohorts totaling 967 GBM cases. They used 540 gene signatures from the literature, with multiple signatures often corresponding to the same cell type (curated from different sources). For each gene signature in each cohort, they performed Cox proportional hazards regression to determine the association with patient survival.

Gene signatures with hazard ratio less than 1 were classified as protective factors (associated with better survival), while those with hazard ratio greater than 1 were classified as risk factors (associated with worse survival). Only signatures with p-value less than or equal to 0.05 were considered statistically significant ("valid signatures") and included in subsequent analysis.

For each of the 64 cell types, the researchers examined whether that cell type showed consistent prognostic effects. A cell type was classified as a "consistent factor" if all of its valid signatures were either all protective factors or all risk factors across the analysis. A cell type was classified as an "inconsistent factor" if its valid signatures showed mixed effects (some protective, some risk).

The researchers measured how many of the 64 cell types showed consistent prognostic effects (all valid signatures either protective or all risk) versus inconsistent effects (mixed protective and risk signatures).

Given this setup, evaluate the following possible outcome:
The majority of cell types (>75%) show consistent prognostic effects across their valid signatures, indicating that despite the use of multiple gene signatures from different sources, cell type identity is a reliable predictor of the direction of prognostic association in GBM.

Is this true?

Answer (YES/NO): NO